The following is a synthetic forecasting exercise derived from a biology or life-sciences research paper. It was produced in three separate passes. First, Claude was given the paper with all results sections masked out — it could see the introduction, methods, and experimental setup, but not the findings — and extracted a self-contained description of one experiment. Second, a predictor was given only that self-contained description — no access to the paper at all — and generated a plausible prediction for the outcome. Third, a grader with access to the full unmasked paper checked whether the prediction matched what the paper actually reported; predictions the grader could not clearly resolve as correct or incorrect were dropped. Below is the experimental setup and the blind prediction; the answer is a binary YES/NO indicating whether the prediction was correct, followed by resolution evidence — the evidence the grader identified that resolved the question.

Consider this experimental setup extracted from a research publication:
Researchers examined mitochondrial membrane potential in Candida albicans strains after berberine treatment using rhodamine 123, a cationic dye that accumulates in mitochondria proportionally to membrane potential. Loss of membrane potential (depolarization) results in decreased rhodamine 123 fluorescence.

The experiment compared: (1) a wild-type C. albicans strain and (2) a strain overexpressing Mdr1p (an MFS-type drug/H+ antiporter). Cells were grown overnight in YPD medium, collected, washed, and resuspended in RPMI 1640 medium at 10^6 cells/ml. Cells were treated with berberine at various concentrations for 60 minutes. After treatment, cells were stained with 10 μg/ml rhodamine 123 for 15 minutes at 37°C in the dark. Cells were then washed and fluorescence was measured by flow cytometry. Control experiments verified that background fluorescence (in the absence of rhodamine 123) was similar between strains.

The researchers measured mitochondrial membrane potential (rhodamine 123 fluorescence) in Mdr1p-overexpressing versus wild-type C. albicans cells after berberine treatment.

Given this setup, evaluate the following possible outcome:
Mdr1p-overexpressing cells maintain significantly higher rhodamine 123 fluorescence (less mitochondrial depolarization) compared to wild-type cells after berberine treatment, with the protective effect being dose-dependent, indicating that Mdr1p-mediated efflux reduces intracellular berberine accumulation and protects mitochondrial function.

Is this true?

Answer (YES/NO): NO